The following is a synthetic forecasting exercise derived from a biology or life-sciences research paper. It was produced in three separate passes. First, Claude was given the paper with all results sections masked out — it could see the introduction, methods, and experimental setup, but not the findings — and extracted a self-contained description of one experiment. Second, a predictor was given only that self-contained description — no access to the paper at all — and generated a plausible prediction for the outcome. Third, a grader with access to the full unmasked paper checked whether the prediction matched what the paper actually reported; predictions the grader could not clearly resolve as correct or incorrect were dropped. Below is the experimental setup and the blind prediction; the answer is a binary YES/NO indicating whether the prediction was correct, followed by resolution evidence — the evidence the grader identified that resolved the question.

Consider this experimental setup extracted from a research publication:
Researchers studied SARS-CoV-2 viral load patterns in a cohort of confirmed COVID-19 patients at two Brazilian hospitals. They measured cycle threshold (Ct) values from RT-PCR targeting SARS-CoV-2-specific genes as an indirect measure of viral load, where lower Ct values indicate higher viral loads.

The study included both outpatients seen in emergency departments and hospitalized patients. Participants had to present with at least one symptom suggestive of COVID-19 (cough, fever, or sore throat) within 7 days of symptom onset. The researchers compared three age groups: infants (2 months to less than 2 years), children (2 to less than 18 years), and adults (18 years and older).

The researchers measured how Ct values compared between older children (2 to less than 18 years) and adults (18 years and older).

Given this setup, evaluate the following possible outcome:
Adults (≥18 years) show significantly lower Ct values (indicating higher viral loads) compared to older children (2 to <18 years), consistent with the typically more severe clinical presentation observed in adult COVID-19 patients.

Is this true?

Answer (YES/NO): NO